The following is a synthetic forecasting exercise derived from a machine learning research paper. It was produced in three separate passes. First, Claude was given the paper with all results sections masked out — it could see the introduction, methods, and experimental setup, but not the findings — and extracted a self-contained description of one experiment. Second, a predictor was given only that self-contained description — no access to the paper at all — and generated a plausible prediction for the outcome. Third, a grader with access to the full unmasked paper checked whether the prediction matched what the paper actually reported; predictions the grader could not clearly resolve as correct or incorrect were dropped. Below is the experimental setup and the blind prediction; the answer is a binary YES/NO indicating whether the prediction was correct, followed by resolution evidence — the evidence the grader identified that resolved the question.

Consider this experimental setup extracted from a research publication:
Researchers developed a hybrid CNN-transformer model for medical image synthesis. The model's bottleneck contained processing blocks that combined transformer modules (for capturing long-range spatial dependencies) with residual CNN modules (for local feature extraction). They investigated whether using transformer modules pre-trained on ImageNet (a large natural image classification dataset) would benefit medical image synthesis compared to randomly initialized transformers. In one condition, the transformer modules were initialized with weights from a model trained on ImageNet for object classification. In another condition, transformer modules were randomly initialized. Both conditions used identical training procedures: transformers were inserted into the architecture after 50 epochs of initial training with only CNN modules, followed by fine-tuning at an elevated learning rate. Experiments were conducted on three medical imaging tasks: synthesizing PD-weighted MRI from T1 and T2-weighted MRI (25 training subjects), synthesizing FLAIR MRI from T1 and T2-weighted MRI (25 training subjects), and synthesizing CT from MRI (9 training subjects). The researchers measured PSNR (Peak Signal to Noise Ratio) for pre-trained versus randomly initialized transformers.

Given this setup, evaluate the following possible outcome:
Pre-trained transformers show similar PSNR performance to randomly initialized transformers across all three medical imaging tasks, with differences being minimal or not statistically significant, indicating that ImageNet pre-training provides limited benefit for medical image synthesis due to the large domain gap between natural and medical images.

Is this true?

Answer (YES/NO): NO